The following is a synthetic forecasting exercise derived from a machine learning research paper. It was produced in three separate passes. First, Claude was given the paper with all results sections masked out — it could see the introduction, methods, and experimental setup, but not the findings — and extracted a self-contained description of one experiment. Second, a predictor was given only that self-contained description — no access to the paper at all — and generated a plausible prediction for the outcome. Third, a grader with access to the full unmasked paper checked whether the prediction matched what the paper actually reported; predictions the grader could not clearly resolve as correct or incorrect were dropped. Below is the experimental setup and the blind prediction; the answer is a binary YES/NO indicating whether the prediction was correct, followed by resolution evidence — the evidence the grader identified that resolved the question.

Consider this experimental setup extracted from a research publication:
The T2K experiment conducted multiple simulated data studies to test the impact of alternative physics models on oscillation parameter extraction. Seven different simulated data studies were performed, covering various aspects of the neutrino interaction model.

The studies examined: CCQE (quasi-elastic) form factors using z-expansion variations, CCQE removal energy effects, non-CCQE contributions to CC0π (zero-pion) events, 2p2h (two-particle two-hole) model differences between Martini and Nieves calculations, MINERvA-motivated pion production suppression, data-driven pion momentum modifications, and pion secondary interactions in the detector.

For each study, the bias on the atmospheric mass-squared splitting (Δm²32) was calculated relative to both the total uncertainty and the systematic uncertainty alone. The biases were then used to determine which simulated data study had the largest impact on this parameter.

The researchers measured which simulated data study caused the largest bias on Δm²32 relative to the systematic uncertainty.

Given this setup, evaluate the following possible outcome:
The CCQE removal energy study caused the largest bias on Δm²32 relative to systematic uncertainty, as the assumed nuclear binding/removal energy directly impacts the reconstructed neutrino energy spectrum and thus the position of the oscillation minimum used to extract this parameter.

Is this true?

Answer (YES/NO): NO